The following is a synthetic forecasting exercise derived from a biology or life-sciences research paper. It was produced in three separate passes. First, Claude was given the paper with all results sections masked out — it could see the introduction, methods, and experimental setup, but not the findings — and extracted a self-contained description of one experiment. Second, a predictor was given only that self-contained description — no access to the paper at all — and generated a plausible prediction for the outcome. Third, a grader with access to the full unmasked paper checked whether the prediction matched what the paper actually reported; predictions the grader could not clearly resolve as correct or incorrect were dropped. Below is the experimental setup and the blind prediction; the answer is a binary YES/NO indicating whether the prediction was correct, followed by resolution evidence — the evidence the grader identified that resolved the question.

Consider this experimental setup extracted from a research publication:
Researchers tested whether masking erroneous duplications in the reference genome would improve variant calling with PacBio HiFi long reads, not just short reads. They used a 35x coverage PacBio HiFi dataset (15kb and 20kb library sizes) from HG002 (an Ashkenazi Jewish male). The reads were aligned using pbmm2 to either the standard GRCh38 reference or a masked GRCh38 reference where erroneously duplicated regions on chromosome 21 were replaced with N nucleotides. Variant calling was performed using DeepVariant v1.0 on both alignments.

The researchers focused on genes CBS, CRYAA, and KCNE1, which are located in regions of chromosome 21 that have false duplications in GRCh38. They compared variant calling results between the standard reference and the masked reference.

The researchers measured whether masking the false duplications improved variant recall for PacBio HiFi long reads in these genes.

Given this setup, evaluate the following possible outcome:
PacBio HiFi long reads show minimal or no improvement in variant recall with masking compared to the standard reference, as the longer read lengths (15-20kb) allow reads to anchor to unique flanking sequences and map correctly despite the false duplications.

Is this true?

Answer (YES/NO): NO